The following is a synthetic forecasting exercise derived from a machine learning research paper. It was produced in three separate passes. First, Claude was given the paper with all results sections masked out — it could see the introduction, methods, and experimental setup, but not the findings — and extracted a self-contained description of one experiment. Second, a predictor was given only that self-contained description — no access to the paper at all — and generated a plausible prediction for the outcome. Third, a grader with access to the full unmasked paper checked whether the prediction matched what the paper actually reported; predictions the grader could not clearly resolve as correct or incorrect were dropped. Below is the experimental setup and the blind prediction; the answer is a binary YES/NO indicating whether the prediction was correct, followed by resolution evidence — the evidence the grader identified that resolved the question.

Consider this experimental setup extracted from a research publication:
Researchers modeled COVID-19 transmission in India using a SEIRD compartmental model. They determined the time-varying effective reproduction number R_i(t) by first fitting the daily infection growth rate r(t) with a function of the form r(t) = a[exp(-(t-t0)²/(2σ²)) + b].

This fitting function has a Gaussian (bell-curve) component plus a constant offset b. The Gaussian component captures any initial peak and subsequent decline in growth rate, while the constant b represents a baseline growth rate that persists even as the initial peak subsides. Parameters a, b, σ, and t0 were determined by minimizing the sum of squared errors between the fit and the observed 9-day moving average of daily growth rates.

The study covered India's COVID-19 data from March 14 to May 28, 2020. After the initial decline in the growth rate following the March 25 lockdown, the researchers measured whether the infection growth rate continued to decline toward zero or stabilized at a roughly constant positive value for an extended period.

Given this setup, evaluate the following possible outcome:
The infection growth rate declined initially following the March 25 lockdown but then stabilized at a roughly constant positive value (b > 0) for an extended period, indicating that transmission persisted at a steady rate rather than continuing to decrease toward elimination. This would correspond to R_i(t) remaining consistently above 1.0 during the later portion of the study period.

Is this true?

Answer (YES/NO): YES